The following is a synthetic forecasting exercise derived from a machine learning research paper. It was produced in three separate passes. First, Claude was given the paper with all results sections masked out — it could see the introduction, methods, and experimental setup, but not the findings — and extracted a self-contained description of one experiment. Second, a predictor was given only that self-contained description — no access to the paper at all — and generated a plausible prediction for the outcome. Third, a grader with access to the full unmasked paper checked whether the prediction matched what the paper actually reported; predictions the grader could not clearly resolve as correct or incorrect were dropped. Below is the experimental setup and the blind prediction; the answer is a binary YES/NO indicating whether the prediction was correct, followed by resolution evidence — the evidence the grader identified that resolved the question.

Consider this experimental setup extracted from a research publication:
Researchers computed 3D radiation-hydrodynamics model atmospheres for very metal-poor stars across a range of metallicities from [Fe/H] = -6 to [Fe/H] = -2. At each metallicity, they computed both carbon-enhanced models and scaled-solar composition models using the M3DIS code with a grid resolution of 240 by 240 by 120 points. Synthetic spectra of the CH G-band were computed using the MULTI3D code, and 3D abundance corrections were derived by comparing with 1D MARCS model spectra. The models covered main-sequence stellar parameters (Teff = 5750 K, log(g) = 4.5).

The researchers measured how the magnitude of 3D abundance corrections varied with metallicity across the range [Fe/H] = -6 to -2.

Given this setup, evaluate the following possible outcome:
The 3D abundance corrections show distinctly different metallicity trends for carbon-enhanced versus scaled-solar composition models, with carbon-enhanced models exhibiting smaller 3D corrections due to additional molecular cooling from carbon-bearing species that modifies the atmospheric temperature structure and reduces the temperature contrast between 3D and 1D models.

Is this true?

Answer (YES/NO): NO